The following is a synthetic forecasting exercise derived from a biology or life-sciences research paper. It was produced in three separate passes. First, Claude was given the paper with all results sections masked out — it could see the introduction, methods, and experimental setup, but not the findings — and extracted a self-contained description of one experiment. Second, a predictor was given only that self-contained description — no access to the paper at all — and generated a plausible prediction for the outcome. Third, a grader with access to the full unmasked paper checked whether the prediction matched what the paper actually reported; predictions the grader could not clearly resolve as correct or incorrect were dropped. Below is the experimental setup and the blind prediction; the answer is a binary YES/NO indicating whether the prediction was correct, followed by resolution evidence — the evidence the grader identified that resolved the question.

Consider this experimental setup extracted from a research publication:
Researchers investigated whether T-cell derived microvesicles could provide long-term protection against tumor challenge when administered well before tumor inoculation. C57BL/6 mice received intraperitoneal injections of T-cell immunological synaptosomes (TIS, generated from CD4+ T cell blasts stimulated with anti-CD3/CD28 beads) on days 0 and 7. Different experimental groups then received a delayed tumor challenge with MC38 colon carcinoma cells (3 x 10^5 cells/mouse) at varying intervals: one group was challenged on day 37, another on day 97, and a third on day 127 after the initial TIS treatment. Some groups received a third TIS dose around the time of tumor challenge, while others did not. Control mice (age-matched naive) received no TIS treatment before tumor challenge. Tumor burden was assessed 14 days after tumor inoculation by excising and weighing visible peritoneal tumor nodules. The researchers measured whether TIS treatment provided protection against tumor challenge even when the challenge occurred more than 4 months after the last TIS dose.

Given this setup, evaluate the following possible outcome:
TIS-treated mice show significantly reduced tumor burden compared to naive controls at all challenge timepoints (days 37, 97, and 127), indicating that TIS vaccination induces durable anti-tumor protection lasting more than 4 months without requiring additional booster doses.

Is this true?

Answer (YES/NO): YES